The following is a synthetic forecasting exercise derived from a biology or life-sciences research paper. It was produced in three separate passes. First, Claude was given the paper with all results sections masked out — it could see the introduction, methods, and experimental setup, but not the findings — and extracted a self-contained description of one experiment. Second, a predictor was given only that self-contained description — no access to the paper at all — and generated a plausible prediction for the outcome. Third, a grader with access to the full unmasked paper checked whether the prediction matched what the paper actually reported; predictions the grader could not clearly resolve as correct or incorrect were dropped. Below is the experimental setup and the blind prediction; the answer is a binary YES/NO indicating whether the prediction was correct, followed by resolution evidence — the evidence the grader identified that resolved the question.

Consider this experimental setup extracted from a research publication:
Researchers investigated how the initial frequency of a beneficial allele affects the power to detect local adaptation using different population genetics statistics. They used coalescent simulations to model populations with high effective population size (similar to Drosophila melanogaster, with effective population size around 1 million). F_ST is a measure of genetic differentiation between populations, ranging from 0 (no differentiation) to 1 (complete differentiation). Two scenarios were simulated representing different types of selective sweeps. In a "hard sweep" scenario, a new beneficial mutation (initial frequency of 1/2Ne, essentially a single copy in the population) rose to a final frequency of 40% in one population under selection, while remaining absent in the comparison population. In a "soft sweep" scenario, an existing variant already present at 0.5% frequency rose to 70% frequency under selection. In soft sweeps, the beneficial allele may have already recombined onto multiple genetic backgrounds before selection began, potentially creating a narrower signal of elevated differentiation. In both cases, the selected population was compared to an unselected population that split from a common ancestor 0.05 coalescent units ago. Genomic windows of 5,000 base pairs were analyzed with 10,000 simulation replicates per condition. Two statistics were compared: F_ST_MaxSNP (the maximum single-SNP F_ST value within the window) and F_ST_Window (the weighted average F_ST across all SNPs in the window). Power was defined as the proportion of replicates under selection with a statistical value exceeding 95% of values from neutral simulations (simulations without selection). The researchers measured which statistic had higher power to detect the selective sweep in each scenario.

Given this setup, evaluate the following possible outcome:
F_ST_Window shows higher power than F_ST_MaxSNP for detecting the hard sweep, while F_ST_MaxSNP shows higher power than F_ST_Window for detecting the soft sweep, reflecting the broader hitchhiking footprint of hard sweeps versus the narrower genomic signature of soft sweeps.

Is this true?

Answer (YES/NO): YES